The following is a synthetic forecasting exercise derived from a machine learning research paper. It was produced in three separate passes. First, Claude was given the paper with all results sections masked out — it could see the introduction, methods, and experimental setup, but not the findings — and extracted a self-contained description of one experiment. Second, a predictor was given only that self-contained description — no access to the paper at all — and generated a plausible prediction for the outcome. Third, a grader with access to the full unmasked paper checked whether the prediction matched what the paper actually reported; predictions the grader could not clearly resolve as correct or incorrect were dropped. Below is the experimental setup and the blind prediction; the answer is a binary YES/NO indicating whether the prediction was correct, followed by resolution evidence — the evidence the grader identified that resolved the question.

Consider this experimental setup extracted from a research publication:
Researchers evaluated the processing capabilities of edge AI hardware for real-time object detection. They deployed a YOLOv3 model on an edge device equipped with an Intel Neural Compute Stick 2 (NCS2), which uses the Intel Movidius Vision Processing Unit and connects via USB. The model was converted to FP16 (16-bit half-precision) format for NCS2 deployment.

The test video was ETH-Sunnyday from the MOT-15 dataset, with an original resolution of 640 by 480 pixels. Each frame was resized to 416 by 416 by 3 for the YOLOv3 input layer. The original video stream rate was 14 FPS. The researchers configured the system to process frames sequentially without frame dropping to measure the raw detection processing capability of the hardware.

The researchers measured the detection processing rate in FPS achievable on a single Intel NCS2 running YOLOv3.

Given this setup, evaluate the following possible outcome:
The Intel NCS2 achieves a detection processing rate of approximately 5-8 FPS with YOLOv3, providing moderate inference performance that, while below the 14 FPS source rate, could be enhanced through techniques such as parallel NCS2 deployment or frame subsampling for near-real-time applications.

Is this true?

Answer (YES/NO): NO